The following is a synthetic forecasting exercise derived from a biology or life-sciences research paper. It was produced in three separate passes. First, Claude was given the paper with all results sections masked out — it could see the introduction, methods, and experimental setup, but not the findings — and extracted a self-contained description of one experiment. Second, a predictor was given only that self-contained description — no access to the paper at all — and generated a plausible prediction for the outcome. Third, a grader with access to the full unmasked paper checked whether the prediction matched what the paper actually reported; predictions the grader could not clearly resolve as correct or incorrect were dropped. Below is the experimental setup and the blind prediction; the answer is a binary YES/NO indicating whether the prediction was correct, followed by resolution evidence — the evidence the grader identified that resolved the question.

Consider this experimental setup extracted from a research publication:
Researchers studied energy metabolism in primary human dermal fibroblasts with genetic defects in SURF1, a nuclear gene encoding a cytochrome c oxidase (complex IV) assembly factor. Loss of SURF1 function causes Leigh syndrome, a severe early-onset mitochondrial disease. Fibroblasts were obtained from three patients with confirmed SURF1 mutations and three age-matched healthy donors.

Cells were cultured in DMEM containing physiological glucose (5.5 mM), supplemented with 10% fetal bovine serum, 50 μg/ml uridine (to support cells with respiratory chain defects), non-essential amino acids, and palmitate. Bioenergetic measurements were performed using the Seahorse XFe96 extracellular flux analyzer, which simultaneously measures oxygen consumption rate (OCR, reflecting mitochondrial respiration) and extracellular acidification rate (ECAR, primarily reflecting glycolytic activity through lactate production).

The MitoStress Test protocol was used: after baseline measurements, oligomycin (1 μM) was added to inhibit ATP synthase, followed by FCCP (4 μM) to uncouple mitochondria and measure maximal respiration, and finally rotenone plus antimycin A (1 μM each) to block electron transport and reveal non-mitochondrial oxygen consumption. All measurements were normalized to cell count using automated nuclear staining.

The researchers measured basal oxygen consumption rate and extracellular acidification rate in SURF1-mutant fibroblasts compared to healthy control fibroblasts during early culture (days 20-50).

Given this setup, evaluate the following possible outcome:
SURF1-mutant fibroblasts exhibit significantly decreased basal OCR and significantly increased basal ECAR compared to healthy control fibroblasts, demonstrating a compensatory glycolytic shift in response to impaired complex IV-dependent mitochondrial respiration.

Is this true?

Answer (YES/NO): YES